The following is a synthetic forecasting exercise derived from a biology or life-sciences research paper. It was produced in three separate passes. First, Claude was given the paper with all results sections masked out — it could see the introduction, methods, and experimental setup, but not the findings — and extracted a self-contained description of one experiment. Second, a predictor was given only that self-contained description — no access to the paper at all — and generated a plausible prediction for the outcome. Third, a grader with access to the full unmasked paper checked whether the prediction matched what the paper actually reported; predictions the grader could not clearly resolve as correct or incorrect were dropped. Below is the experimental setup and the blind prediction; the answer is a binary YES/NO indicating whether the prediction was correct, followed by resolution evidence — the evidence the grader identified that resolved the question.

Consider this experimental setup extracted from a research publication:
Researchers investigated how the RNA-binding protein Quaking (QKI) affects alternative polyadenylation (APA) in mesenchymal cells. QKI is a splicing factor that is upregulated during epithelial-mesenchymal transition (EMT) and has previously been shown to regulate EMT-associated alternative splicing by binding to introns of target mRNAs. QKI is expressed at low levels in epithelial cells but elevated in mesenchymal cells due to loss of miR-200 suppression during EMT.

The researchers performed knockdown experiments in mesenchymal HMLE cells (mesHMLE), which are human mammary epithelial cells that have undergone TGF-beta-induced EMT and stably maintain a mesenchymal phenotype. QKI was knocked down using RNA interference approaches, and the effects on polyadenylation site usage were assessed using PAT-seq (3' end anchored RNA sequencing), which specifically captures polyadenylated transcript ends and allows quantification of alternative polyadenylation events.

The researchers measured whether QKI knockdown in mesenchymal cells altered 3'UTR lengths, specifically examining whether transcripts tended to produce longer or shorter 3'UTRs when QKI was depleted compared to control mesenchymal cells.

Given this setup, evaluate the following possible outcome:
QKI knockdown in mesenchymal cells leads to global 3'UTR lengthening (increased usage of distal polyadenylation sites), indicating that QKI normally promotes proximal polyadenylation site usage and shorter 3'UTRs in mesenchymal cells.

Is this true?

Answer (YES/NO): NO